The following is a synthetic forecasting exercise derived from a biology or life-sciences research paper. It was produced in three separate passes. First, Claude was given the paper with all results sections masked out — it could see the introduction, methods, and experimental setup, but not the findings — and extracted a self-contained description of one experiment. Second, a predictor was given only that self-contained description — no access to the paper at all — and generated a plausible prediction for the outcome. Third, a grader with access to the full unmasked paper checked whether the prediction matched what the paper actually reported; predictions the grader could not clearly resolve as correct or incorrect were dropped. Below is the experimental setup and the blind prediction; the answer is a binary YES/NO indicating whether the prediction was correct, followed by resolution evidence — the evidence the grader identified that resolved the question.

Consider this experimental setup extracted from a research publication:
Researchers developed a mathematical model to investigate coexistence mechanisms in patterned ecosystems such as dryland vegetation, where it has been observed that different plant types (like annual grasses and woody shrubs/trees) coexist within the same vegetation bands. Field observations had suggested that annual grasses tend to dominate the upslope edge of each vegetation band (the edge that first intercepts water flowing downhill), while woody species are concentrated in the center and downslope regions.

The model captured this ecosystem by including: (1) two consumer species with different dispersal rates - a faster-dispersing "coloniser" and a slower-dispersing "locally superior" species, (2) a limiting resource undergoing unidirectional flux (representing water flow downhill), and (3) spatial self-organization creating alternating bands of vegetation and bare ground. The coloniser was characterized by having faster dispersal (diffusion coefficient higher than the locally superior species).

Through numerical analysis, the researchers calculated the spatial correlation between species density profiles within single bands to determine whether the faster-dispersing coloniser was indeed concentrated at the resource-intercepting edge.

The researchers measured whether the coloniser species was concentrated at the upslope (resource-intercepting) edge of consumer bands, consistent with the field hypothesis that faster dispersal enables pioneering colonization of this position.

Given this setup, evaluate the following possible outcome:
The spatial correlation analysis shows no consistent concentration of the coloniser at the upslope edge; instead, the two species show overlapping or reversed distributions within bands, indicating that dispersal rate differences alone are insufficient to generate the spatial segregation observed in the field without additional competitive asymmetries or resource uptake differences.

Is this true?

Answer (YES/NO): NO